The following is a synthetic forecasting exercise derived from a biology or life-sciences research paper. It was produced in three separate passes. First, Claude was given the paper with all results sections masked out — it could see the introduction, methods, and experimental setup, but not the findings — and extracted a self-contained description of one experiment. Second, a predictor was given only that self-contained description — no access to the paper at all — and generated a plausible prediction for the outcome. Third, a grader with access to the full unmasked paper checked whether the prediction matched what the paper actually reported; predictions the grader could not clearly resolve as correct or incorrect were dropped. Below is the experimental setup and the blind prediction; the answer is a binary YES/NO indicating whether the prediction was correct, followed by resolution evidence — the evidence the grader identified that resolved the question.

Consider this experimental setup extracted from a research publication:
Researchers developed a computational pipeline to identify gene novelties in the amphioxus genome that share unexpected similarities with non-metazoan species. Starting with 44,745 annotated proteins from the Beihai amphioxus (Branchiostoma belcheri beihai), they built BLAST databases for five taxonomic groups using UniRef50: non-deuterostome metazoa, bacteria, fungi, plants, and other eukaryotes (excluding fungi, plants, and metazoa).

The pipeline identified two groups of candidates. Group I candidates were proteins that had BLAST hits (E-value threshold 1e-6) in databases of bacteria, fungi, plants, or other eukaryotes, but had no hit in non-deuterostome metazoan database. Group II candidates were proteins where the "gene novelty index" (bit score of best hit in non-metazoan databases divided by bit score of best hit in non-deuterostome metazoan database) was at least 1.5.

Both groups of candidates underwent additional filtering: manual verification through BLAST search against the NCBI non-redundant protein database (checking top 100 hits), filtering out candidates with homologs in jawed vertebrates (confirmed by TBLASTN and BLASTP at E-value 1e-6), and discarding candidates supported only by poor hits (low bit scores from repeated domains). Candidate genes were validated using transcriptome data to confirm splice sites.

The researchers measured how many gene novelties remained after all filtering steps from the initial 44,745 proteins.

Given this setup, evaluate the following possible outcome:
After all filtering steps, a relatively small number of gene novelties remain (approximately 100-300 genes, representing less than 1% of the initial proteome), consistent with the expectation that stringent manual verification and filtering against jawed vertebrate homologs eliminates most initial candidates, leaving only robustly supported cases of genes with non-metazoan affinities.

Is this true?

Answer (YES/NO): NO